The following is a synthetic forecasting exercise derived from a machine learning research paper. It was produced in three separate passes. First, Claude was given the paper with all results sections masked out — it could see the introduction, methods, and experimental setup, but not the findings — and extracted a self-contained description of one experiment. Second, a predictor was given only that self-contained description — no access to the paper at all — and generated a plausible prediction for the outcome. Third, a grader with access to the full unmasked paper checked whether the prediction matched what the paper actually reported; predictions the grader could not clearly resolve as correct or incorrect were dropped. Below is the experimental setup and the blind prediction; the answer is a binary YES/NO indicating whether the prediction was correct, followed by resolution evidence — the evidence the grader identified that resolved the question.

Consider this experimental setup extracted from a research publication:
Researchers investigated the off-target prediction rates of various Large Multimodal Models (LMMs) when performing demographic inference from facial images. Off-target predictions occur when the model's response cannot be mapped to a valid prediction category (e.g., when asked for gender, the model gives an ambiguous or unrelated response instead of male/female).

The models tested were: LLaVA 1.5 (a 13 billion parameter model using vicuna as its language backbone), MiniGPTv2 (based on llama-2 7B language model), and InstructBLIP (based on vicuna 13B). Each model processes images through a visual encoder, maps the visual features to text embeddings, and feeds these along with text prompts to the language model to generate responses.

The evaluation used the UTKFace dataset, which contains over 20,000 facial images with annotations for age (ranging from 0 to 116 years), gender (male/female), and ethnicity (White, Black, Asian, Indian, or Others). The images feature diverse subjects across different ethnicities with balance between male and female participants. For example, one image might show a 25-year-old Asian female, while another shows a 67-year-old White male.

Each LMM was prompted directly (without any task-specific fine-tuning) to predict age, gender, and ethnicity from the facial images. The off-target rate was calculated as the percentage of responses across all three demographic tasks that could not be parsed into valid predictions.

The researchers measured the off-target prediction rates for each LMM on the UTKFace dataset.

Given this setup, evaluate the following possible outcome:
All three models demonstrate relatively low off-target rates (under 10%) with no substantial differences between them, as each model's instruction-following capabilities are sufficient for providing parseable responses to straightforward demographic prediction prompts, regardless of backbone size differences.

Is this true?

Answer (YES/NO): NO